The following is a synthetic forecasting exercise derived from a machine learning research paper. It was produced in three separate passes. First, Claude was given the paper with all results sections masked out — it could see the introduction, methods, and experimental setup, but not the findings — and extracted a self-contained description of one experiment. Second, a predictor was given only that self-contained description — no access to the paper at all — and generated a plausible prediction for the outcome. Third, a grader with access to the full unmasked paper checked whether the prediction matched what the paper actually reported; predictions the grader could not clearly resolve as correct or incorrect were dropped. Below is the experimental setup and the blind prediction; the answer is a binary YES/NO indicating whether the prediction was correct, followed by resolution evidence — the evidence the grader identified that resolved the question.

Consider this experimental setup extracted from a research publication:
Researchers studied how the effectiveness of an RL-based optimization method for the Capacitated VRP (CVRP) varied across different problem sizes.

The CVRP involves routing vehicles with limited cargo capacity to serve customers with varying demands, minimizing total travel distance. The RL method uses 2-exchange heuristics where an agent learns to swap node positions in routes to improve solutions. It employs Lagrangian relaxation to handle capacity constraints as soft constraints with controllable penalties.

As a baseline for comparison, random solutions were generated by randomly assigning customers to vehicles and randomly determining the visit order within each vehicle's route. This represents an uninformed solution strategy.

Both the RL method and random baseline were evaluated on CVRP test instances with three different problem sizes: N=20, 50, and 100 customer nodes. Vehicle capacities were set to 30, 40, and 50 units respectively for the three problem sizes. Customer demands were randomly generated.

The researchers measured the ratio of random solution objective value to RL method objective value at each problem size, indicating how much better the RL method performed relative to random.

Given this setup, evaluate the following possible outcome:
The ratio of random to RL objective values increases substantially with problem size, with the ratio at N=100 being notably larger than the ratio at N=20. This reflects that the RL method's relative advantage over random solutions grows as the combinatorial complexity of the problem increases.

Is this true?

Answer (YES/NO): YES